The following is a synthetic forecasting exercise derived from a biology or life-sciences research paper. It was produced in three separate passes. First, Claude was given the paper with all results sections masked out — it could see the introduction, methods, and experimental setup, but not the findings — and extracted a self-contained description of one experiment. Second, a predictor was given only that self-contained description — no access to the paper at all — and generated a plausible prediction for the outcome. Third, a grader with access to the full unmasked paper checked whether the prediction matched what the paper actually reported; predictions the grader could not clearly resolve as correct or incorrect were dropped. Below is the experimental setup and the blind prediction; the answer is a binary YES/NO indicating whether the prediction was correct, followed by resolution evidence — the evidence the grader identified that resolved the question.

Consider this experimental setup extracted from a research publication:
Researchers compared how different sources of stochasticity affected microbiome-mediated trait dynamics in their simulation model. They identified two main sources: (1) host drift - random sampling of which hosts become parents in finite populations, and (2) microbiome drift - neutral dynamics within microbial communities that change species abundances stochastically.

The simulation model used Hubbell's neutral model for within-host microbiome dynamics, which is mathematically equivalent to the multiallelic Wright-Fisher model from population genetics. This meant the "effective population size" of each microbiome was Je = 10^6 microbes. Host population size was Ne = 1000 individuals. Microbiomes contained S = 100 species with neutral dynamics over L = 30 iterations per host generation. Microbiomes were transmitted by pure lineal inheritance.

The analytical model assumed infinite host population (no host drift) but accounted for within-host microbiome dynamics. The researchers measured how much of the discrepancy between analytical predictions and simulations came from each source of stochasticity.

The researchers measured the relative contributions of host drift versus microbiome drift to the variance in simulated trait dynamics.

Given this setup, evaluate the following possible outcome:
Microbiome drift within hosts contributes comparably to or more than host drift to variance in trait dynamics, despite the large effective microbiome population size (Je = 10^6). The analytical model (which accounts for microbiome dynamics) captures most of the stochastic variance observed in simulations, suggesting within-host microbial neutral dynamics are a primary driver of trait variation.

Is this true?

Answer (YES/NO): NO